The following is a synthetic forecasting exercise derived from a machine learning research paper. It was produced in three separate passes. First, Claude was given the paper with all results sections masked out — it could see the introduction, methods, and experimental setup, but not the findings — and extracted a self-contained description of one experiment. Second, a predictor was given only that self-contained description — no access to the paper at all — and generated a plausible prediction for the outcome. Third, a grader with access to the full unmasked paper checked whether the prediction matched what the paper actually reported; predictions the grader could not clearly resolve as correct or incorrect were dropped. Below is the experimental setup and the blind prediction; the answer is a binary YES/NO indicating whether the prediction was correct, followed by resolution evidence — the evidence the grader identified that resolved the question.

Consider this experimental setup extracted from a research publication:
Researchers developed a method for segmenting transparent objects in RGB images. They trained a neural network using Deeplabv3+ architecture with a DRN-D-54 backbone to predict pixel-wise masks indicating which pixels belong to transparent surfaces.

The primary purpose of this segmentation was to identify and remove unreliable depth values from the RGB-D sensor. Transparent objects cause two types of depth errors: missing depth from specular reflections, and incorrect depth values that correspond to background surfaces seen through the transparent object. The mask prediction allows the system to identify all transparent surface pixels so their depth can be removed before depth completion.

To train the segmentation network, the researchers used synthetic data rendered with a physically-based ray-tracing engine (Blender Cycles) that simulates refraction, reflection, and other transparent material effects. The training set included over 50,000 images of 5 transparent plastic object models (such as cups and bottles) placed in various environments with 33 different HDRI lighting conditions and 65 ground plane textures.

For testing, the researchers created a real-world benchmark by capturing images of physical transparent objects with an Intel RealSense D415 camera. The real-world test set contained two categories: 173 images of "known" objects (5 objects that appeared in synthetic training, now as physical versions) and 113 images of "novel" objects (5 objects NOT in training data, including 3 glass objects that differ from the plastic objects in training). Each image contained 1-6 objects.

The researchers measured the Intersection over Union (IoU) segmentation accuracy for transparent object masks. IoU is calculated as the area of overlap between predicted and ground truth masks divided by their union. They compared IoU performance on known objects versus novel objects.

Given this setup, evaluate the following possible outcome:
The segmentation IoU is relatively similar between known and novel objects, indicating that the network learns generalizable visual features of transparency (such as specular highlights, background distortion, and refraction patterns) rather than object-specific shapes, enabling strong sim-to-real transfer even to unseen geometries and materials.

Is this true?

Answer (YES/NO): NO